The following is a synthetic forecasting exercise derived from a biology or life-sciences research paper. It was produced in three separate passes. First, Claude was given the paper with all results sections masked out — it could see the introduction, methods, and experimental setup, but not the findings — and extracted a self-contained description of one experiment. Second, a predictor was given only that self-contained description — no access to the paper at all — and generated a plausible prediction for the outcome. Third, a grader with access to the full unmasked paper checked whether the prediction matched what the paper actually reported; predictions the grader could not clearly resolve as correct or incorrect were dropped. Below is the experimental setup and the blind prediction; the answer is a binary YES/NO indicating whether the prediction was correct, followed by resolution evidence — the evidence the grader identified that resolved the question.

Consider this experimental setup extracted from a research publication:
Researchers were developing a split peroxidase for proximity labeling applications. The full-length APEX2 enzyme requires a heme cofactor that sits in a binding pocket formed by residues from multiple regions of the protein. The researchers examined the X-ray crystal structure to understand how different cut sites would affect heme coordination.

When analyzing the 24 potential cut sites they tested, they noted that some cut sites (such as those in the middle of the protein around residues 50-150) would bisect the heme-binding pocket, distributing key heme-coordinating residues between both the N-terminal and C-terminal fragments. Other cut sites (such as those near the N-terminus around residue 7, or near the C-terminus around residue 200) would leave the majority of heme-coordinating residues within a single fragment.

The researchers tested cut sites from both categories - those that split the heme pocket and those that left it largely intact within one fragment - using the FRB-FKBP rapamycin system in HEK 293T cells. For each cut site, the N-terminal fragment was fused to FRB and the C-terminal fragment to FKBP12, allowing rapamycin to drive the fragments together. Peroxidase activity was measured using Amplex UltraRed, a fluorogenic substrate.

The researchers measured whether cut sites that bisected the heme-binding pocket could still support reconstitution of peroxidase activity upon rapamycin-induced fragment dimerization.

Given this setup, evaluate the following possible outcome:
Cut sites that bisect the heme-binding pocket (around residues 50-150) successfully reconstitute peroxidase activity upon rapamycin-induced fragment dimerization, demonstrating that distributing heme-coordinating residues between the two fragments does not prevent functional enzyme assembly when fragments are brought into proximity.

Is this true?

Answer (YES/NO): NO